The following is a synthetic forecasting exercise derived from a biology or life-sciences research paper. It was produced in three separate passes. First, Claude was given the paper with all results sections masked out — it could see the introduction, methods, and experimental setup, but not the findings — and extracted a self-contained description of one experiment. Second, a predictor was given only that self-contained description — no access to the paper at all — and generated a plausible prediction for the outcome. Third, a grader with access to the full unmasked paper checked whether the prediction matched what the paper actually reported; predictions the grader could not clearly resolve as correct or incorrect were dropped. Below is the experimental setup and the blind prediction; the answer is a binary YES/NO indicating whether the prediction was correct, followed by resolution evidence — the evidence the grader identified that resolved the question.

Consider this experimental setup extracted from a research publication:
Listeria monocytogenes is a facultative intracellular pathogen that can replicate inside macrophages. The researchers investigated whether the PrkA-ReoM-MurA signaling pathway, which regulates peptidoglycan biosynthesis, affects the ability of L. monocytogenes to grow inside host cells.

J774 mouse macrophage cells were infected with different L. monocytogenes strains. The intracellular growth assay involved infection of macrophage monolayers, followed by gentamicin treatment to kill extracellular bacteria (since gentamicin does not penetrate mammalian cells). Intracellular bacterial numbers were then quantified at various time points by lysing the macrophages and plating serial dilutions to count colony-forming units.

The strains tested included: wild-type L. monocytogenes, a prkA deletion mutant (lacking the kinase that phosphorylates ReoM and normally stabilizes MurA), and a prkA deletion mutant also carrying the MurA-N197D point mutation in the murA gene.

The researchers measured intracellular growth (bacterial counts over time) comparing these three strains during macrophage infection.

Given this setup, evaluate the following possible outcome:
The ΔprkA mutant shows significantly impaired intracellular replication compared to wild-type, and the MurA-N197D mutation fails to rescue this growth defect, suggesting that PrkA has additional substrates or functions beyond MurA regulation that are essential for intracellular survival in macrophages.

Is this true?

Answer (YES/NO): NO